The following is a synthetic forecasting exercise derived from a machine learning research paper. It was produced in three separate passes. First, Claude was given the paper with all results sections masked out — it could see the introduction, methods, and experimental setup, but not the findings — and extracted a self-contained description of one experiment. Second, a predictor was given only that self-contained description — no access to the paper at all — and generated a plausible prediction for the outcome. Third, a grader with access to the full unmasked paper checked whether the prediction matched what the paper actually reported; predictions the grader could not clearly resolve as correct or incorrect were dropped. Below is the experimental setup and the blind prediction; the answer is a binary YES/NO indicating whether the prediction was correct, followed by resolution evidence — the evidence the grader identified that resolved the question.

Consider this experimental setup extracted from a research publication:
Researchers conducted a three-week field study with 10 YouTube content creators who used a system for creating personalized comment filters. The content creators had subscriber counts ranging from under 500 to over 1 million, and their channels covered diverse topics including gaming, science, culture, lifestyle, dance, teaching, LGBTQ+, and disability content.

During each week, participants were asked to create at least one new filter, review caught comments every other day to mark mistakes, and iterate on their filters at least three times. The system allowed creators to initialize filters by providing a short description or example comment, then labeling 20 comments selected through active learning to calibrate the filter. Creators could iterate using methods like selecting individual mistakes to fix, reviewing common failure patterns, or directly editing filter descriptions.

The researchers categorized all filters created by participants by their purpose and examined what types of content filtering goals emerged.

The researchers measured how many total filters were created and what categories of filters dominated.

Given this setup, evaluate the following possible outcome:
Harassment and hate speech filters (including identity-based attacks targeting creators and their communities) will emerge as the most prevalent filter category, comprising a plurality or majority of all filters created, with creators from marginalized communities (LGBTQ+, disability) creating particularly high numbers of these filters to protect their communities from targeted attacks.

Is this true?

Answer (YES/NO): NO